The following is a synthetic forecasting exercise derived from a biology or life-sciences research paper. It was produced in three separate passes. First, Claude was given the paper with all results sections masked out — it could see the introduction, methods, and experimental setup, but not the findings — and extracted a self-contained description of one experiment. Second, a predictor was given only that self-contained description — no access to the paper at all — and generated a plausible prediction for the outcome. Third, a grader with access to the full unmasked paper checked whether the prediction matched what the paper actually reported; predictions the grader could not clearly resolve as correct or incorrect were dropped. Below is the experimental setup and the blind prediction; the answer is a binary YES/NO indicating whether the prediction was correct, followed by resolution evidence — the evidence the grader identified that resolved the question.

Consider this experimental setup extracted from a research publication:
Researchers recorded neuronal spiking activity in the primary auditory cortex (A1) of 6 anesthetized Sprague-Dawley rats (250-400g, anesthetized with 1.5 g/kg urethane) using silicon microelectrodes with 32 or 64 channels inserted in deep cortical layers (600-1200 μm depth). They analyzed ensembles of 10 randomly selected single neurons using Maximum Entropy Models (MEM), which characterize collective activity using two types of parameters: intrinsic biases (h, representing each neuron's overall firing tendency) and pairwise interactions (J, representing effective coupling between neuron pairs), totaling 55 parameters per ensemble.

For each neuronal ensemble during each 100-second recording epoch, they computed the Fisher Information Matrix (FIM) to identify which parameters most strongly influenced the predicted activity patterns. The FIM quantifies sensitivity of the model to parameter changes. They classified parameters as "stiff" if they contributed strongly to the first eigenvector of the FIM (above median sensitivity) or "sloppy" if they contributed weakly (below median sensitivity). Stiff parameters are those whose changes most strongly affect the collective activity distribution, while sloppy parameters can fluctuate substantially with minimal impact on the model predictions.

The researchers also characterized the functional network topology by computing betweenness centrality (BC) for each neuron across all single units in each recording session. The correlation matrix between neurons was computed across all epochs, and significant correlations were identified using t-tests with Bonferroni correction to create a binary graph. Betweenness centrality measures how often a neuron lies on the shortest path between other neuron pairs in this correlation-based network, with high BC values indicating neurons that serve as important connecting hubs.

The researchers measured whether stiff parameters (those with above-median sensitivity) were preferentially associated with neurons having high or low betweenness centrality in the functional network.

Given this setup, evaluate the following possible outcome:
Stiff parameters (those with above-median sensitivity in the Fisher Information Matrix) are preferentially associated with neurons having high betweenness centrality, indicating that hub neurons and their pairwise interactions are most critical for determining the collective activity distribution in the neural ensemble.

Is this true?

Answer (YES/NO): YES